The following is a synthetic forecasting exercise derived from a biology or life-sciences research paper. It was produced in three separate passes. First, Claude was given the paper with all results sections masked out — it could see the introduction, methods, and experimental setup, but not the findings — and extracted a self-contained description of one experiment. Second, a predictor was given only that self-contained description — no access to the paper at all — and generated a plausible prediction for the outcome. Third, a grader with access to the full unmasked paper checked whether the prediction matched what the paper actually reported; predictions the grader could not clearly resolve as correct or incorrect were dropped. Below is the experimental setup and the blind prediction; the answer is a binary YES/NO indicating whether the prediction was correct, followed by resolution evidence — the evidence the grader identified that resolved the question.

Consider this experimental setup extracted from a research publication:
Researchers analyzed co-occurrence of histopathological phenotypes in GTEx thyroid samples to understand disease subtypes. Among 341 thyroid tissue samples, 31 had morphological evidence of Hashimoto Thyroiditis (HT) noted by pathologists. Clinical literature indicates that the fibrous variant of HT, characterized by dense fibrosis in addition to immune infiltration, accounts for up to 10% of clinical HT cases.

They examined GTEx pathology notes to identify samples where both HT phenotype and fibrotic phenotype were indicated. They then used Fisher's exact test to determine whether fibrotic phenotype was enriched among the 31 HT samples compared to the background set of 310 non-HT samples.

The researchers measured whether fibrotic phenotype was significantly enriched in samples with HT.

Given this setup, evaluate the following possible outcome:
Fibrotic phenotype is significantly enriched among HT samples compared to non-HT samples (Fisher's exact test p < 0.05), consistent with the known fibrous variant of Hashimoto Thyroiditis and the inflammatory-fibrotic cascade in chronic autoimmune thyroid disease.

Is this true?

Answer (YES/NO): YES